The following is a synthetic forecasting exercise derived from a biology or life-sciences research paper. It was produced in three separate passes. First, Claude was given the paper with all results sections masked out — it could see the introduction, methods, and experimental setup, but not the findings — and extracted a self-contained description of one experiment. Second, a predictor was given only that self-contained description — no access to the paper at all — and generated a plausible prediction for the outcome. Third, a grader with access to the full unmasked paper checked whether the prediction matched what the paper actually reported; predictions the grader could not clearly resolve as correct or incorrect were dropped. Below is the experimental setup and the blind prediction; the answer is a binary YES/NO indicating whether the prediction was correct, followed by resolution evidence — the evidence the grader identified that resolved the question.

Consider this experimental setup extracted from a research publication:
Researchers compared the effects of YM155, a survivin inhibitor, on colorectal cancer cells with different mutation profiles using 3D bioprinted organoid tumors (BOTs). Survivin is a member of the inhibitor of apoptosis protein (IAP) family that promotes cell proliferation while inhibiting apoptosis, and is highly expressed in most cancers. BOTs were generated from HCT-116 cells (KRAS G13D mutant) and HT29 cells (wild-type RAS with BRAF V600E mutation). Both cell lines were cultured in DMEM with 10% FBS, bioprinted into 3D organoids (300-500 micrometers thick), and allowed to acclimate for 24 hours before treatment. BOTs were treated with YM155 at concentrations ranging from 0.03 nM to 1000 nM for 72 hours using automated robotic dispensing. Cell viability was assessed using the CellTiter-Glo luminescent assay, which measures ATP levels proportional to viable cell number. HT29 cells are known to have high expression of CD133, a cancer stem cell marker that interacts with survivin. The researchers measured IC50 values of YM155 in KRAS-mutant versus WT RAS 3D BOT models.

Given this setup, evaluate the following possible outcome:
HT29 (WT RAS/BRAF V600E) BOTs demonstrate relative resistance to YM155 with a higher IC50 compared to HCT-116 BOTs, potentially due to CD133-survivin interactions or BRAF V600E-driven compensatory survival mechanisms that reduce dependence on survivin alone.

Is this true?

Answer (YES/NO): YES